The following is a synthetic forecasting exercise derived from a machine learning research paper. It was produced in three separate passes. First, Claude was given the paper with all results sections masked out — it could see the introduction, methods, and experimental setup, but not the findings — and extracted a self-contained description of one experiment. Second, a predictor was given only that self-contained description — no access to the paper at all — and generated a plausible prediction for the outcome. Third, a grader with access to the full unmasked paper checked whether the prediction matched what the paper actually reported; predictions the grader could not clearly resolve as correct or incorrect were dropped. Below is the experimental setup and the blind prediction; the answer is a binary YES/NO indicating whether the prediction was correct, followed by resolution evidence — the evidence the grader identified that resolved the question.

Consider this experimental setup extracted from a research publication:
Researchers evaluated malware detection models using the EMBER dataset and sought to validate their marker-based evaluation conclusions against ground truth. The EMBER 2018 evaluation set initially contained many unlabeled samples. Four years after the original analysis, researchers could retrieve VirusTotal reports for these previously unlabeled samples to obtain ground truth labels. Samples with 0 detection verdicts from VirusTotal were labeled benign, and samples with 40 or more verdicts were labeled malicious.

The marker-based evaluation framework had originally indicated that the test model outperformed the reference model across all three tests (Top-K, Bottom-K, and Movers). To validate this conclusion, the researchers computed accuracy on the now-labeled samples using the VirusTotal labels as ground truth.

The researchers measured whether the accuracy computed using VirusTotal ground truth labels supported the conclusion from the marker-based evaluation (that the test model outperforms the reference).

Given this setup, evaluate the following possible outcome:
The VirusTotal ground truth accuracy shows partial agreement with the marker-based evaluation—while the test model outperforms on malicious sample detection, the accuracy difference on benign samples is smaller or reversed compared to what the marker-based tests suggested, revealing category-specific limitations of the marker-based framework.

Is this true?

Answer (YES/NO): NO